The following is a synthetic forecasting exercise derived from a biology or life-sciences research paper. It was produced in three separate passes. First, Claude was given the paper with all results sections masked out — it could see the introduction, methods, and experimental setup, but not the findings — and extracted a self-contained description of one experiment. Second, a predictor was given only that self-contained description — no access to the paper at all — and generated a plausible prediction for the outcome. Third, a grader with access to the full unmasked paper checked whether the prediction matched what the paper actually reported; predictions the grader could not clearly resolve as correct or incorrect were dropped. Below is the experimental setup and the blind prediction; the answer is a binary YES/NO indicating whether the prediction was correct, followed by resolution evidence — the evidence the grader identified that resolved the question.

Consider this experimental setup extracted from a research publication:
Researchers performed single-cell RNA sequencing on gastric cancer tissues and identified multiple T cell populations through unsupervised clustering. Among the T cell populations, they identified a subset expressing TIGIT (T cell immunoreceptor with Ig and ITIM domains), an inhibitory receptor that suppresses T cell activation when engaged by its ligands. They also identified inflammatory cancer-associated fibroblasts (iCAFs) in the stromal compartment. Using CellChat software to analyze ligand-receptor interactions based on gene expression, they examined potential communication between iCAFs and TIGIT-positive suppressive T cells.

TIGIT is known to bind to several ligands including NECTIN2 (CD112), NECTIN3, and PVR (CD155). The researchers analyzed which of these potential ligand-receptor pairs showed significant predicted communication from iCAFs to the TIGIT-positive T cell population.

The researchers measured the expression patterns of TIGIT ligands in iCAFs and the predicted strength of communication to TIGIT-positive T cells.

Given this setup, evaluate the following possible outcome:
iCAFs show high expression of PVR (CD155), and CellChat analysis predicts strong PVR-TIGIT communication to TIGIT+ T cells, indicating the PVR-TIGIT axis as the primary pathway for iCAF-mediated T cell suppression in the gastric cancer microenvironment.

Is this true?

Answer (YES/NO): NO